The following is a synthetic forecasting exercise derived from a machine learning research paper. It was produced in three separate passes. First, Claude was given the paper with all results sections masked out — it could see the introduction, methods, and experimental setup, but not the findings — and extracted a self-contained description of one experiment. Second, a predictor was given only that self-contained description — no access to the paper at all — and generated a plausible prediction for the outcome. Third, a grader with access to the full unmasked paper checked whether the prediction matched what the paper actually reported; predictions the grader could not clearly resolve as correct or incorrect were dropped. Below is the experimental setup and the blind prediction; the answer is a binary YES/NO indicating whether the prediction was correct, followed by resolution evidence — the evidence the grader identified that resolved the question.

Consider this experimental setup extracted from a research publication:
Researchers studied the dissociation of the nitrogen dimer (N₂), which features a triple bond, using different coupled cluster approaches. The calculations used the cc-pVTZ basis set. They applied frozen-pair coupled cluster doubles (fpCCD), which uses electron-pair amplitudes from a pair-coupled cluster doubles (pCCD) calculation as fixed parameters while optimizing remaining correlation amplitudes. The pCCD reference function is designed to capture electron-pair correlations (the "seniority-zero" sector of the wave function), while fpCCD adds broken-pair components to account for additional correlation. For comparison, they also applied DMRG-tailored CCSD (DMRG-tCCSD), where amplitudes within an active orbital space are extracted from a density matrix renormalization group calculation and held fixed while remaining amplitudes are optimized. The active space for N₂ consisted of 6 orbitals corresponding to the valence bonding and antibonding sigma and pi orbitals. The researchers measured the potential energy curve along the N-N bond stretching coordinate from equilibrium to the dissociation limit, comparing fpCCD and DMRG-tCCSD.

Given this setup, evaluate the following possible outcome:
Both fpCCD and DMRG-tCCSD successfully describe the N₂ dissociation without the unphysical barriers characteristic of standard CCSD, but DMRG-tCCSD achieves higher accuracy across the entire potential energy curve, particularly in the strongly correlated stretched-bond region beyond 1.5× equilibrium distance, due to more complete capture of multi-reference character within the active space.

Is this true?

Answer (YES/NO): NO